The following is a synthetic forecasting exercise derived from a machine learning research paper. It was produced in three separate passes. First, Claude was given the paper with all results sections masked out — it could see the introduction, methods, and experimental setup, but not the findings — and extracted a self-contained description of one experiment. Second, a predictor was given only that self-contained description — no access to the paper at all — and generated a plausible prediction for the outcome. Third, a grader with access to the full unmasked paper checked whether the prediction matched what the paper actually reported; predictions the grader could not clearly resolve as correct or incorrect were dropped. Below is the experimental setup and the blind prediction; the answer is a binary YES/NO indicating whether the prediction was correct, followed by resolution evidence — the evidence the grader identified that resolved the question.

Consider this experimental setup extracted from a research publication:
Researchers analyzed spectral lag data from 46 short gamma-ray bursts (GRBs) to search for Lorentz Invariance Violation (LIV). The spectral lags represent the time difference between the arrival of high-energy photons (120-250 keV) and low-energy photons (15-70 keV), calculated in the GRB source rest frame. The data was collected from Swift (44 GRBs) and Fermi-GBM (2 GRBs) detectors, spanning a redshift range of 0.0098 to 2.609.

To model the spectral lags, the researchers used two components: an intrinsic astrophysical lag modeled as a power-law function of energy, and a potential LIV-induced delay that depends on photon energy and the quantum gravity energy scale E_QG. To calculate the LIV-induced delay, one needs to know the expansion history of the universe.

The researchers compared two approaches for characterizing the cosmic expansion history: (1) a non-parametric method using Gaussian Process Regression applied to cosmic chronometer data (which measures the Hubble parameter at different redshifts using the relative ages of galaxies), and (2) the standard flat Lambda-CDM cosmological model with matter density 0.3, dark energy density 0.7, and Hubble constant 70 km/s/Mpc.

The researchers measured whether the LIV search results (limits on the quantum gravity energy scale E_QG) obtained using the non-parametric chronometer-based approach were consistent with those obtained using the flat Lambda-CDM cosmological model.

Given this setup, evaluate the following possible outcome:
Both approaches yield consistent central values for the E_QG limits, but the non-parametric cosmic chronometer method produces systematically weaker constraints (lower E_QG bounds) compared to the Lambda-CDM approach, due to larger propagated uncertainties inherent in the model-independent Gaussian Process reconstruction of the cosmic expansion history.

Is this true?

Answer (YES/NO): NO